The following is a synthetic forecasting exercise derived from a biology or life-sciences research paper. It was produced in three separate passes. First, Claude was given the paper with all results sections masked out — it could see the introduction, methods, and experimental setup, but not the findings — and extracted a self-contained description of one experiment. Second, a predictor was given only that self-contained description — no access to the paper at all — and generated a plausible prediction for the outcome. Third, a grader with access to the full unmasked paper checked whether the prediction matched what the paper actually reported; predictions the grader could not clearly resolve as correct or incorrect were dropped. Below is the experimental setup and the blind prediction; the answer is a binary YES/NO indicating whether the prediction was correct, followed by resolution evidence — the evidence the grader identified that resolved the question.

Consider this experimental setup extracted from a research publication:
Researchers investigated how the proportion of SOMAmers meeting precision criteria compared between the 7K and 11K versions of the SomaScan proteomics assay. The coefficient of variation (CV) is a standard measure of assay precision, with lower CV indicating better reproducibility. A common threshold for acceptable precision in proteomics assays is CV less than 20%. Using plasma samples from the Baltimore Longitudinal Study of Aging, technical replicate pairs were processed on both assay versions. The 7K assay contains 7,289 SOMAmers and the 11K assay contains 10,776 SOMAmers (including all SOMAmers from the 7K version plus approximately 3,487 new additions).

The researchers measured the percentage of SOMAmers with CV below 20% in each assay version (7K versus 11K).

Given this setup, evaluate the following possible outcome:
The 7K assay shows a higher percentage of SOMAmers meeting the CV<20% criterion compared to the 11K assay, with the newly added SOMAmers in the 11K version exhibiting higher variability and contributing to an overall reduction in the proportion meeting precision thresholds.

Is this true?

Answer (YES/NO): NO